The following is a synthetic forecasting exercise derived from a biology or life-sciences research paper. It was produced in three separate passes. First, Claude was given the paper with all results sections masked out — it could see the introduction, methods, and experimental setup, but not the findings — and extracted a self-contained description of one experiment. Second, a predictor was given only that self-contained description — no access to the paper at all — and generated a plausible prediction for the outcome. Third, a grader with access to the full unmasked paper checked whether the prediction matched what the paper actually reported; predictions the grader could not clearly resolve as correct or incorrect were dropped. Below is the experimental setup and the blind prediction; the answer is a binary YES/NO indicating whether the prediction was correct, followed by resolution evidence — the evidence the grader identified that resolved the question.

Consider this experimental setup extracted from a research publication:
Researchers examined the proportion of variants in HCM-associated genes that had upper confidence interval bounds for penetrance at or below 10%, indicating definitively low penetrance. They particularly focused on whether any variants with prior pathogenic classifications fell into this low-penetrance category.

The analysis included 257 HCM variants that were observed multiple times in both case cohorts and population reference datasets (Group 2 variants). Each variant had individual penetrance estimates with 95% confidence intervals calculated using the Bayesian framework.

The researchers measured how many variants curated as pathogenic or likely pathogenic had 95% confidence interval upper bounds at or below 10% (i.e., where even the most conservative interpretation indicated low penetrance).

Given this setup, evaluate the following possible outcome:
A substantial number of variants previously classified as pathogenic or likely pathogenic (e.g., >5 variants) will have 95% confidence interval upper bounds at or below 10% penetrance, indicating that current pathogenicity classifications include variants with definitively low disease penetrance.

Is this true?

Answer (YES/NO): YES